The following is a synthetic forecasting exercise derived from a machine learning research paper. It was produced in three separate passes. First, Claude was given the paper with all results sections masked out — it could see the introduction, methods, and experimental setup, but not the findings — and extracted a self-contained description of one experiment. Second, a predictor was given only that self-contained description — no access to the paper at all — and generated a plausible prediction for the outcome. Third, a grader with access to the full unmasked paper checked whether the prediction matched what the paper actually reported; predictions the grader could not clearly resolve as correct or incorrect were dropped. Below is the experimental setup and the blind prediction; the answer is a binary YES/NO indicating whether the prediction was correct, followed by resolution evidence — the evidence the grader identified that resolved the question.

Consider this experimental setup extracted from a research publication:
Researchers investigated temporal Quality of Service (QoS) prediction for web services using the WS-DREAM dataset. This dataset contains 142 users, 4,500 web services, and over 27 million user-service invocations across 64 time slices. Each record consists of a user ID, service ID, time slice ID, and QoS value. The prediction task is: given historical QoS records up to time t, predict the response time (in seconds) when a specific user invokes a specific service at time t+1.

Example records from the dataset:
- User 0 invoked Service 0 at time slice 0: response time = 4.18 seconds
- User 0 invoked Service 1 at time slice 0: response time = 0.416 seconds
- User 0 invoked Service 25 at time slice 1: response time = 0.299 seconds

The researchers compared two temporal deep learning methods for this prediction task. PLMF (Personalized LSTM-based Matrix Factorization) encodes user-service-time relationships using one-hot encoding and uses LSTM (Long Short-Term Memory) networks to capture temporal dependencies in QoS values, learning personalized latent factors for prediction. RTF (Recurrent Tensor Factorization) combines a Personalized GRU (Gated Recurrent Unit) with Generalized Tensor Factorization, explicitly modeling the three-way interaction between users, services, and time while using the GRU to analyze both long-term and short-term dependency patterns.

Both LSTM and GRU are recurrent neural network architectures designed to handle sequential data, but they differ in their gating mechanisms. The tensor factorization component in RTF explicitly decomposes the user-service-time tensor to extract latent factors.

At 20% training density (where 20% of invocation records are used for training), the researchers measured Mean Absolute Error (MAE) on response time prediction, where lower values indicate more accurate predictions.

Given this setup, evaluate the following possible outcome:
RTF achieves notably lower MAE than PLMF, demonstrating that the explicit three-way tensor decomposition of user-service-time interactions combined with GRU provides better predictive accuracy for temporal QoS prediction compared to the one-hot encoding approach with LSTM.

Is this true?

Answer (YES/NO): YES